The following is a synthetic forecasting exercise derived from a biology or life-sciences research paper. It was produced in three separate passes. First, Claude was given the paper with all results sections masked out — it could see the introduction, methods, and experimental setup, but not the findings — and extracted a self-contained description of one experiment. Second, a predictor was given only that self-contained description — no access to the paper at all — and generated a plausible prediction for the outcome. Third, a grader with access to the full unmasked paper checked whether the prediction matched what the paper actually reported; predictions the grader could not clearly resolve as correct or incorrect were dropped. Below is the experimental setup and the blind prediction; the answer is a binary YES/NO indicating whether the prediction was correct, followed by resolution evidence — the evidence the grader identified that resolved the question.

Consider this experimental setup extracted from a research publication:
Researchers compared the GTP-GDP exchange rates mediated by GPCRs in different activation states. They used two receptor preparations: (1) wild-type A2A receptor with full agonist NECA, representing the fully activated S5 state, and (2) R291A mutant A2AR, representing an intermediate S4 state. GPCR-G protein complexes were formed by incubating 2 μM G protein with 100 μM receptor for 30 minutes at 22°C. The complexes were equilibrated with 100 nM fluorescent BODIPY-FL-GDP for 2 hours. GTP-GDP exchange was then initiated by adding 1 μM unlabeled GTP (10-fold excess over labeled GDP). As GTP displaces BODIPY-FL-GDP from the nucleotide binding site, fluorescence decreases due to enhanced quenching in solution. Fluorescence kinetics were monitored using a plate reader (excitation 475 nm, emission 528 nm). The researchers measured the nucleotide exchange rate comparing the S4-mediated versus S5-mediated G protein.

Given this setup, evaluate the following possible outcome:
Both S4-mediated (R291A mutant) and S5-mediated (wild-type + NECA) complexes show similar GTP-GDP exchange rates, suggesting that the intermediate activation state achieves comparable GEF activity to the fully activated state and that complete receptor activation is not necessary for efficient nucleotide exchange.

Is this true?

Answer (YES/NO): NO